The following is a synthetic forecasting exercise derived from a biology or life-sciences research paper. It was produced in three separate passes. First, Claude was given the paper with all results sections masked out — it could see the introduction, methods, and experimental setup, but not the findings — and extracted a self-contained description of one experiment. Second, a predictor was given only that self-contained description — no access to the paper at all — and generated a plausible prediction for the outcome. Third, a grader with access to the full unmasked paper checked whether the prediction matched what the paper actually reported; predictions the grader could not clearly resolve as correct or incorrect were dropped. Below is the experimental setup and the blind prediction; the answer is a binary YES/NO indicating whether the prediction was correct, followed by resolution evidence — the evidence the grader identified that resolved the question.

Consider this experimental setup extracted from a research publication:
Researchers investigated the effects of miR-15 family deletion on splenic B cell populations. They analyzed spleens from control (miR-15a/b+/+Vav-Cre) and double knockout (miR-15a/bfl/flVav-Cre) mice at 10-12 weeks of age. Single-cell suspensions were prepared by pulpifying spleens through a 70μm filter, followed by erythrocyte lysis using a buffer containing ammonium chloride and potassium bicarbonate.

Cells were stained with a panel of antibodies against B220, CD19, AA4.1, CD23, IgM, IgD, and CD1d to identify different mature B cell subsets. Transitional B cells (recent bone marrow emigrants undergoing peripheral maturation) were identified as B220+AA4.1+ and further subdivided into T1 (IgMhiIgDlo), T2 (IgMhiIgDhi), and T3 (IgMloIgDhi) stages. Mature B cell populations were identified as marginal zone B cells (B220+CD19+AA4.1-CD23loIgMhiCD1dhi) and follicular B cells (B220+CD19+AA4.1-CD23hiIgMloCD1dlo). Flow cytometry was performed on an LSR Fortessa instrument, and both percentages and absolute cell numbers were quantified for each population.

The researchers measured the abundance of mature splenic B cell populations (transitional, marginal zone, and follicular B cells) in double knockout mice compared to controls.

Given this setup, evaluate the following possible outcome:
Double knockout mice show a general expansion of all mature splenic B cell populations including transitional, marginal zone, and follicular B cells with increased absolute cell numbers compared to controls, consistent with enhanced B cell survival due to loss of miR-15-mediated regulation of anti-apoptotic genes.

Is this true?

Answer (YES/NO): NO